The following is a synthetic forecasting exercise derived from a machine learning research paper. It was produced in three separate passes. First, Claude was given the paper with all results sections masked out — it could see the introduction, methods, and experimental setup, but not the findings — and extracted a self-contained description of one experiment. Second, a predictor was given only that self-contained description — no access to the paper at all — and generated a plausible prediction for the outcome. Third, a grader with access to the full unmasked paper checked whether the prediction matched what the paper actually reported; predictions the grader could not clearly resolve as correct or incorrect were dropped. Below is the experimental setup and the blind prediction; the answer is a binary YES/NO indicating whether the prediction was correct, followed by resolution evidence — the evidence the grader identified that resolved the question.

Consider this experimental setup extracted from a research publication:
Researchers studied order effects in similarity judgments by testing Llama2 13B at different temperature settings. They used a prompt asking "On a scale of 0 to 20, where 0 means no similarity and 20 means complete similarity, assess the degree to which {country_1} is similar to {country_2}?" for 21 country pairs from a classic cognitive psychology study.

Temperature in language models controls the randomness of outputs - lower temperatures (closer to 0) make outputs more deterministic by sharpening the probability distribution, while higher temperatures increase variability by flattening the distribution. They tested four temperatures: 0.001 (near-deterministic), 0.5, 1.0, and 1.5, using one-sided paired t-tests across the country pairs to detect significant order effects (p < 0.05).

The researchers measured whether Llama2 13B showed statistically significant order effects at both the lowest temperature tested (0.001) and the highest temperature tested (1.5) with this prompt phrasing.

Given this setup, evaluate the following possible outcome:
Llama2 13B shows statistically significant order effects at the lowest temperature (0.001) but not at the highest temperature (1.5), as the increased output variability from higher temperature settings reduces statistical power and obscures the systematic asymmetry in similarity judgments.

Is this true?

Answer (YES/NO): NO